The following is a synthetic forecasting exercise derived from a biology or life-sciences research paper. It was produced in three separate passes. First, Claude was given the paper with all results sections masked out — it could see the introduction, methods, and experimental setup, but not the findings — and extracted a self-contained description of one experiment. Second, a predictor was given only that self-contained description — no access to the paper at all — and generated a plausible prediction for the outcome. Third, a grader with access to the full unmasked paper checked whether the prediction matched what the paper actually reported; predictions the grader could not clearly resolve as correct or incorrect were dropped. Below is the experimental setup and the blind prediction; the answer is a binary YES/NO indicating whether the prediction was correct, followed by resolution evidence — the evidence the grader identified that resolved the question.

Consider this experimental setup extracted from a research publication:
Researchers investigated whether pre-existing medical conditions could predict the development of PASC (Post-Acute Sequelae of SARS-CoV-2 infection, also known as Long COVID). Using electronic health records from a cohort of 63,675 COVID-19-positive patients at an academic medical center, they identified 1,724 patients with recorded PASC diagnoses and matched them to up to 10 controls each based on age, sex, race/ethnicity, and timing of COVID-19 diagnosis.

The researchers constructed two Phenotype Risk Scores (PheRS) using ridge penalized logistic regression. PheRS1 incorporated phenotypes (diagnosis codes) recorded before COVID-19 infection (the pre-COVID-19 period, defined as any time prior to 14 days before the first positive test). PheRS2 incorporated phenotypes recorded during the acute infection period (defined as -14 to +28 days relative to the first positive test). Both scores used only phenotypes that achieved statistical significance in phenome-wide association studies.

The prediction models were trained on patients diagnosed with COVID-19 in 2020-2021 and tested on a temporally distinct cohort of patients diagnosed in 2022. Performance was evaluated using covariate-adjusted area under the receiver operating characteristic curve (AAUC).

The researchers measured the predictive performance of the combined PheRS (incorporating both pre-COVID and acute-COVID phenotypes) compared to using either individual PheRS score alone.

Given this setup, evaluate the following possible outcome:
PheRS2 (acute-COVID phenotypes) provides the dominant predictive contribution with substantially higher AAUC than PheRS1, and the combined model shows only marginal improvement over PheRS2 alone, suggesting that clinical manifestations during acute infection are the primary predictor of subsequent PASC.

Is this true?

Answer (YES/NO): YES